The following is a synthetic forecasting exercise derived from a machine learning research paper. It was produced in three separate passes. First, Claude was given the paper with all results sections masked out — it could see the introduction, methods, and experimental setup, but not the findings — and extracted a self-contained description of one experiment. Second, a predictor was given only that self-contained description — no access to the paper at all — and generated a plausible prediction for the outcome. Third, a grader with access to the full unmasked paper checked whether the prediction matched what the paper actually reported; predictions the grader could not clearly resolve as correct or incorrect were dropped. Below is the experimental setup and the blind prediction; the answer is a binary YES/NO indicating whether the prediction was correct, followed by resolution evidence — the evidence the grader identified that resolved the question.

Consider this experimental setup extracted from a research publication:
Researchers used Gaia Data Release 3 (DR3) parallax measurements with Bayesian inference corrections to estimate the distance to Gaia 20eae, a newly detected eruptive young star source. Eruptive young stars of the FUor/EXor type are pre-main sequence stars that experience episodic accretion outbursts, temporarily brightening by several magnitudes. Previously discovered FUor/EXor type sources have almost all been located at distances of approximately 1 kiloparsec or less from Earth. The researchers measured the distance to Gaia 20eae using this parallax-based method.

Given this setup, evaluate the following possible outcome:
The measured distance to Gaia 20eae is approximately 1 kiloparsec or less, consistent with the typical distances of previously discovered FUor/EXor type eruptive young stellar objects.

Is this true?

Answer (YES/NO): NO